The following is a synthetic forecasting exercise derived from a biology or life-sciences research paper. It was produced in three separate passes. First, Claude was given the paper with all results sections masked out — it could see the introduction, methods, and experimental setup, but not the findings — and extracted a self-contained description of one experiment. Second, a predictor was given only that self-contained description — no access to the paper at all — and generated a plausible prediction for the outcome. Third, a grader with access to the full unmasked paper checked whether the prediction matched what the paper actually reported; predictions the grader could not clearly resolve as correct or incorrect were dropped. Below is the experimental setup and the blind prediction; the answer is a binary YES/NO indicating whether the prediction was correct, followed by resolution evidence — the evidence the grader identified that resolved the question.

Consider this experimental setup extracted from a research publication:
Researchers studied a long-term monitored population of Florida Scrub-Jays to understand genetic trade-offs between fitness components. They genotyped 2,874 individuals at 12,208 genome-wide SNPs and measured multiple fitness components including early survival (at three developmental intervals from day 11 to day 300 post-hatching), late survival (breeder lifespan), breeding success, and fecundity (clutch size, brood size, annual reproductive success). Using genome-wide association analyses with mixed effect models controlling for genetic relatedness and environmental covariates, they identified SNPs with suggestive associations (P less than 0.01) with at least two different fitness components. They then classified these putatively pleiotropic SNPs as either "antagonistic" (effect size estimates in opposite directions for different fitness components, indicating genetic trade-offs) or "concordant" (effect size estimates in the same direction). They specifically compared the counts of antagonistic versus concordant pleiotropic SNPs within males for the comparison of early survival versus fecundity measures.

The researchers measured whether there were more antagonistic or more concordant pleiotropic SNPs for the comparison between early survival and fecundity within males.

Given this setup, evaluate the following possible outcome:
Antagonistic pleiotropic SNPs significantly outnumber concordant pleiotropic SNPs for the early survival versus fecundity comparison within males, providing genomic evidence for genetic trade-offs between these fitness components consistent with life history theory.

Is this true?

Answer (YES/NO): YES